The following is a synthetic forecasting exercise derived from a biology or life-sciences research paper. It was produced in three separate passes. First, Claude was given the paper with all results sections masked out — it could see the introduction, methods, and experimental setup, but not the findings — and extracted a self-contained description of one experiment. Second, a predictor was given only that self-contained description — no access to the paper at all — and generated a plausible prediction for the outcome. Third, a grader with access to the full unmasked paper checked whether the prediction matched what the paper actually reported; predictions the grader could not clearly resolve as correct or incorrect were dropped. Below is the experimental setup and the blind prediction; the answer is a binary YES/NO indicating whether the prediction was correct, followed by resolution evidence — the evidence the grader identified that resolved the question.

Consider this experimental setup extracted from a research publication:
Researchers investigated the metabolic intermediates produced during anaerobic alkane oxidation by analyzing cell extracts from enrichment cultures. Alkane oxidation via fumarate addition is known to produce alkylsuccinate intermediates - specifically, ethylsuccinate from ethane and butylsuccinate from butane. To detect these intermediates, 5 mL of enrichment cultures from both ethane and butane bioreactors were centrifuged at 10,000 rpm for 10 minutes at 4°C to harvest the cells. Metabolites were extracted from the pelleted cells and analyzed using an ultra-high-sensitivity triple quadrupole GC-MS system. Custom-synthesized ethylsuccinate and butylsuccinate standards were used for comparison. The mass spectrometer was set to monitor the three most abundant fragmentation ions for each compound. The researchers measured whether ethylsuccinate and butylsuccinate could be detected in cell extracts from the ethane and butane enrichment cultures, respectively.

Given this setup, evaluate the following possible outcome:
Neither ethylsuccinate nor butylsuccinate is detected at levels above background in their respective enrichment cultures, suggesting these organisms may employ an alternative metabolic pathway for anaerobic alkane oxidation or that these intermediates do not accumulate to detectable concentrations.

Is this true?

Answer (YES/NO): NO